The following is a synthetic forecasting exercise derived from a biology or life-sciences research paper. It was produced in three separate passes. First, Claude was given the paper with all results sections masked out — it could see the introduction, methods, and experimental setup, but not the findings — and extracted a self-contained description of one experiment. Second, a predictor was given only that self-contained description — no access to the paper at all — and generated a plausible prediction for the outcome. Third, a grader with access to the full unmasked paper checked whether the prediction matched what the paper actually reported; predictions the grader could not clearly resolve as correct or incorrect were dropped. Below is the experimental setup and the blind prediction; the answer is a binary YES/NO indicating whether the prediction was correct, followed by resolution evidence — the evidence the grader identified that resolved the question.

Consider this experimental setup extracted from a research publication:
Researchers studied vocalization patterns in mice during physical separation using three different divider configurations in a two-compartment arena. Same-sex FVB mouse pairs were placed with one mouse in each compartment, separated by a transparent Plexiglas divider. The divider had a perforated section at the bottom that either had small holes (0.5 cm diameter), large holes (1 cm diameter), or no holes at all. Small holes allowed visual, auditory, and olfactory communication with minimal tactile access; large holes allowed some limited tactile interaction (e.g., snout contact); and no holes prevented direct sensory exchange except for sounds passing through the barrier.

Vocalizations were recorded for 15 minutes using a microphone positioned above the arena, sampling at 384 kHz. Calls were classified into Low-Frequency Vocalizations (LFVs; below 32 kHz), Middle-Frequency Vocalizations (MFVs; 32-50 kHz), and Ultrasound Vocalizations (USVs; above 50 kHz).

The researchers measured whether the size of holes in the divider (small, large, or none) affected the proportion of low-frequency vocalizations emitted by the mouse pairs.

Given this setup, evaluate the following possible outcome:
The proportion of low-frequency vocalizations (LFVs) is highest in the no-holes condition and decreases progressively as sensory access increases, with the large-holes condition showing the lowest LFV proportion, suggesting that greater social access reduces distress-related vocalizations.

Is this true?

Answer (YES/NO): NO